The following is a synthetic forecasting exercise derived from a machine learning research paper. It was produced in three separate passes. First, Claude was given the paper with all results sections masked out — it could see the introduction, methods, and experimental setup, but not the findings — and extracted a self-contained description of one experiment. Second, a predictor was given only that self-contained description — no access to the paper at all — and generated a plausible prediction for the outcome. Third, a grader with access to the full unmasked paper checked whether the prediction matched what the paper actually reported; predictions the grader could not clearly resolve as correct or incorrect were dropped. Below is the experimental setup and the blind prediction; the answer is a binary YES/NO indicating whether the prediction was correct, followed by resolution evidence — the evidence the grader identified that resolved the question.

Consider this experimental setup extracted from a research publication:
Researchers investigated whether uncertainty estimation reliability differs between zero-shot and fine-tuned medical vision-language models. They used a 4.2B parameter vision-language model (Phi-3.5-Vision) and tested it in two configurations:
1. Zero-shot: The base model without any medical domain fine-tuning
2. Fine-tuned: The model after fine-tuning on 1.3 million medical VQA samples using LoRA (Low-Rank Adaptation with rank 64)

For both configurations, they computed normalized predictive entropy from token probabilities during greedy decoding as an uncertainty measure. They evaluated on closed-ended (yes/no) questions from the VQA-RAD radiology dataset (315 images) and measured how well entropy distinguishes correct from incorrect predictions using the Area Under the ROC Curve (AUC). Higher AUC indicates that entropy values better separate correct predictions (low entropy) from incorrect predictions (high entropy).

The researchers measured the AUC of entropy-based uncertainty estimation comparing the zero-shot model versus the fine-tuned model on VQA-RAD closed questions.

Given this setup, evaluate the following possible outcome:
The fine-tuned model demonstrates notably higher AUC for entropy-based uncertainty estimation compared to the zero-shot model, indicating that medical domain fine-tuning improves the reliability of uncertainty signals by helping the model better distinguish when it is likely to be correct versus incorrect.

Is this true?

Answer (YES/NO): YES